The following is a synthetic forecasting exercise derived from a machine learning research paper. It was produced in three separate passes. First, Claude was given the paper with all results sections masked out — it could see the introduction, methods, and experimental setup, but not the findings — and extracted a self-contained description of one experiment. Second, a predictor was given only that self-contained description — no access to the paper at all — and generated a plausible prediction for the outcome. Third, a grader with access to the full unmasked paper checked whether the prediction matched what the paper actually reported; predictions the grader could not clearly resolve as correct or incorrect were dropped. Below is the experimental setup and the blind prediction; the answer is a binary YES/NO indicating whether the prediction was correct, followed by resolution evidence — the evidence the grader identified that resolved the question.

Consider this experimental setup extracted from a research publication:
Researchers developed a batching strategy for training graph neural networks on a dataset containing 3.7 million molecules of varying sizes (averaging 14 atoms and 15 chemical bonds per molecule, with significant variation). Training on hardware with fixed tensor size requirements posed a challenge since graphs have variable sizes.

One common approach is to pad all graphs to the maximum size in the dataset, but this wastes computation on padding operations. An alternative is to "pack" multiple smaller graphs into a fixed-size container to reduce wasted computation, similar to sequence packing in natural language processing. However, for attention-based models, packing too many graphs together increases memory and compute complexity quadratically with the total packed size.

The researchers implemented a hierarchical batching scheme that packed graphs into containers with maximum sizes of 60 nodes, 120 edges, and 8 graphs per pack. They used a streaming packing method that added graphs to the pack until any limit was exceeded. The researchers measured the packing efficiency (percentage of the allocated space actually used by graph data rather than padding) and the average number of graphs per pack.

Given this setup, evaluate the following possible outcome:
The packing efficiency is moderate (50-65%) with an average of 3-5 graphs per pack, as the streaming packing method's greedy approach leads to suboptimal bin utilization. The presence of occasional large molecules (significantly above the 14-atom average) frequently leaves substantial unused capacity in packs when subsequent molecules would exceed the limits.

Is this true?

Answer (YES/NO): NO